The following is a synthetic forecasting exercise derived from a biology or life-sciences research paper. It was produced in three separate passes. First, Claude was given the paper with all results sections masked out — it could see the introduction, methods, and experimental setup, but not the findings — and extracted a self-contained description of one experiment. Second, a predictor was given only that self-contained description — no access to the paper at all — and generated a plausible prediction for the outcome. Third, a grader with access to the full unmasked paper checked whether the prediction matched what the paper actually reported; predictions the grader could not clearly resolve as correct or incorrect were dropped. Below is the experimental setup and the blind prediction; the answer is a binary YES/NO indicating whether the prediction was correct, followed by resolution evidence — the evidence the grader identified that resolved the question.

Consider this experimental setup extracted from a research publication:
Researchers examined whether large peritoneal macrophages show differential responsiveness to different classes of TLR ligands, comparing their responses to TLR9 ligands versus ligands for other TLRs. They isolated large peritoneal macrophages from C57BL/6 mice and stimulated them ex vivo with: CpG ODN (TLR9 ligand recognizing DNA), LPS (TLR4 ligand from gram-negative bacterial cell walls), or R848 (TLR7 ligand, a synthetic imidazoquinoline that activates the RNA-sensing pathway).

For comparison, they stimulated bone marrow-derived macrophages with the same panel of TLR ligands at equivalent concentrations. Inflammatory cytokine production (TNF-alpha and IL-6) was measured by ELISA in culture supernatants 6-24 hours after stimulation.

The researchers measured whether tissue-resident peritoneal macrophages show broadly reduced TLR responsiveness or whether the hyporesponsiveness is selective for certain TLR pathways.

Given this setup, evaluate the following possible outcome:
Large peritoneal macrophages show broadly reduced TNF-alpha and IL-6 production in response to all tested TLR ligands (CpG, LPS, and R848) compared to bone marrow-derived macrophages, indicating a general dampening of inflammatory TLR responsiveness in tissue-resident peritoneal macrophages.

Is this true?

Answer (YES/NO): NO